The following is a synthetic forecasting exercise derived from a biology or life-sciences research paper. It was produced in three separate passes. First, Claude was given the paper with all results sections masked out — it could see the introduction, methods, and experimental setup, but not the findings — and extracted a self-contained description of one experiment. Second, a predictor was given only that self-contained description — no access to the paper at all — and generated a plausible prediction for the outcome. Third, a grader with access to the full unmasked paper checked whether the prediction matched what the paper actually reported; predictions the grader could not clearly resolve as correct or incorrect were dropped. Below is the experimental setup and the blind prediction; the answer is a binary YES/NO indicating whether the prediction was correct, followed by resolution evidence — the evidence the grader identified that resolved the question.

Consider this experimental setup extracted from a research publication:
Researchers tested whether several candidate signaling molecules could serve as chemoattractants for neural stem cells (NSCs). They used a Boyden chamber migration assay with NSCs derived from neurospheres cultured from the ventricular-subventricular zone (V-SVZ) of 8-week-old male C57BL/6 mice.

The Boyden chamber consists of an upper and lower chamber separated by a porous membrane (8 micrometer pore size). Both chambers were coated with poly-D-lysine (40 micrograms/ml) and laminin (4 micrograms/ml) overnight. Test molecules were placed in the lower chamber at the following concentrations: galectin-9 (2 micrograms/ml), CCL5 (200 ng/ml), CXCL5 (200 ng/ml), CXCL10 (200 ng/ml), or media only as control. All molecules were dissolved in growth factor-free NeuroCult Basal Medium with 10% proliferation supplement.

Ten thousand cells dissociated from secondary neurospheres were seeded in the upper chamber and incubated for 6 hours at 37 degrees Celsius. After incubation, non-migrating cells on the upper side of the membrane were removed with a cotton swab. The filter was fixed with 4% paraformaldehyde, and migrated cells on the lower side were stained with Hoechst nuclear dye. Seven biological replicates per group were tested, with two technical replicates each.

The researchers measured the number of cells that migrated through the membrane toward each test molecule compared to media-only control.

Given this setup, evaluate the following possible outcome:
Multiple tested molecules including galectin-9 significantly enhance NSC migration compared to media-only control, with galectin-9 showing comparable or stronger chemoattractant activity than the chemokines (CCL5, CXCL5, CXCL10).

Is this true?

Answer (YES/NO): NO